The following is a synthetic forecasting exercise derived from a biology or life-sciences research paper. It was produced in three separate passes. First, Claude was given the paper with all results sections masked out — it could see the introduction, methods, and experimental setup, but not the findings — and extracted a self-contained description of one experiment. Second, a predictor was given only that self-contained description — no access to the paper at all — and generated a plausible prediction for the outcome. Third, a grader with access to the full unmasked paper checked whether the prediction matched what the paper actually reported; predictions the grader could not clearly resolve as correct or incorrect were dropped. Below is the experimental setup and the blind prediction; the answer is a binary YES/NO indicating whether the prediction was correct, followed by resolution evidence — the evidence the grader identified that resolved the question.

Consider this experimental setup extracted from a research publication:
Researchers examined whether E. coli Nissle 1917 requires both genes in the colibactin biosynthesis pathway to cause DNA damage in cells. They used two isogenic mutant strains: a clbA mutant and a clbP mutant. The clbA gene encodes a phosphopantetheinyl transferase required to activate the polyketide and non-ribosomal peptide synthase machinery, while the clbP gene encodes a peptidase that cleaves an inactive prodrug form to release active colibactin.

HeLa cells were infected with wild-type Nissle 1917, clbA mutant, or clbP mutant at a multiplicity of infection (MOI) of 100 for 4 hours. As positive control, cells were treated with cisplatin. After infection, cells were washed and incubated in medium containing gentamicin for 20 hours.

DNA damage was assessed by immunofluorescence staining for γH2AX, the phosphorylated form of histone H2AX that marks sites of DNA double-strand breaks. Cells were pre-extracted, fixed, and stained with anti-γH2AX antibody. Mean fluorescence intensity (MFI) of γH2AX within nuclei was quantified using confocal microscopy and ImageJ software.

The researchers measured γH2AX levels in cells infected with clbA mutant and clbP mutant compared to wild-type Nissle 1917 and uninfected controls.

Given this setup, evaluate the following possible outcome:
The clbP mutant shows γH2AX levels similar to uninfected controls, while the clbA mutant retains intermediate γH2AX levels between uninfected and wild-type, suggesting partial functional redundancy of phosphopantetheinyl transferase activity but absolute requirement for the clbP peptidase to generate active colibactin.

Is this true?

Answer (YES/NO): NO